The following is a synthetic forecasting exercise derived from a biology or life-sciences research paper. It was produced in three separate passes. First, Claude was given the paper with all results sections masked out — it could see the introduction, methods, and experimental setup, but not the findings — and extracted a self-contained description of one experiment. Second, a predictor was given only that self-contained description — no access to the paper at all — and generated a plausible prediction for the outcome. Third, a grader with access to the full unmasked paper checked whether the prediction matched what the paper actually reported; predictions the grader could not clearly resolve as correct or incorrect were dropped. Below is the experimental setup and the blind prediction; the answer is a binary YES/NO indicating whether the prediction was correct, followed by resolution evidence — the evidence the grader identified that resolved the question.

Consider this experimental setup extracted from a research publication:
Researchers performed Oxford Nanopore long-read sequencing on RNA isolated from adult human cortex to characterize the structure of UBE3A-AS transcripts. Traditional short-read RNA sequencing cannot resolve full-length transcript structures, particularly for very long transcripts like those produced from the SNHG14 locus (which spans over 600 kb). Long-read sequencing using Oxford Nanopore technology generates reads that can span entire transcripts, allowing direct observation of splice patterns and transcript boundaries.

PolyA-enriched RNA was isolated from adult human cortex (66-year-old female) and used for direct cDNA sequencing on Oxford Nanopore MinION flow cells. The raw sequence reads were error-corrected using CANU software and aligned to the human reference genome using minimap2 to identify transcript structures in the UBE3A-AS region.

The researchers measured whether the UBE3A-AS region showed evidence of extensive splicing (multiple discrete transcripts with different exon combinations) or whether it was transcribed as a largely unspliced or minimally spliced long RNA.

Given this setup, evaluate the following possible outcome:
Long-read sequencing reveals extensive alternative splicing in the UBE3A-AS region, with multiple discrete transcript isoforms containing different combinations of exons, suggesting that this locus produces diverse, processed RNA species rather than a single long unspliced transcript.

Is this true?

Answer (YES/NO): NO